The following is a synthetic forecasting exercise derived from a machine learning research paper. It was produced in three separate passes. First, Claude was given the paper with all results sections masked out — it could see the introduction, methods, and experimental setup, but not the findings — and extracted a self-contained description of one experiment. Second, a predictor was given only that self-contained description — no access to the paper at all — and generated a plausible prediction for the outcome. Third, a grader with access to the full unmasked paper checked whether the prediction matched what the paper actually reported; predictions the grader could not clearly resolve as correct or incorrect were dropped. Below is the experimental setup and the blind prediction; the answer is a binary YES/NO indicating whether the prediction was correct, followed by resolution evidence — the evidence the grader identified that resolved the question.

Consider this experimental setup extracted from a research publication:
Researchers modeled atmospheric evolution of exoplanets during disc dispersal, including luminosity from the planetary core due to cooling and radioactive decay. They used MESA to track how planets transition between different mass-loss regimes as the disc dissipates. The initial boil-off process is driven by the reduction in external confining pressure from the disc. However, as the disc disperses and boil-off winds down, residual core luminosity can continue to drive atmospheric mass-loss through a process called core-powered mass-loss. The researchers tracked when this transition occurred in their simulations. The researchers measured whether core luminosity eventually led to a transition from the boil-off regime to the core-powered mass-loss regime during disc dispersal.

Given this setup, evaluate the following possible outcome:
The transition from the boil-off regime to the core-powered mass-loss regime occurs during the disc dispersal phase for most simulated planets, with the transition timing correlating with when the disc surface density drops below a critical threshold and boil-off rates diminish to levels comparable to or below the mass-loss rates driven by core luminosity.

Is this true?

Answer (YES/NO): NO